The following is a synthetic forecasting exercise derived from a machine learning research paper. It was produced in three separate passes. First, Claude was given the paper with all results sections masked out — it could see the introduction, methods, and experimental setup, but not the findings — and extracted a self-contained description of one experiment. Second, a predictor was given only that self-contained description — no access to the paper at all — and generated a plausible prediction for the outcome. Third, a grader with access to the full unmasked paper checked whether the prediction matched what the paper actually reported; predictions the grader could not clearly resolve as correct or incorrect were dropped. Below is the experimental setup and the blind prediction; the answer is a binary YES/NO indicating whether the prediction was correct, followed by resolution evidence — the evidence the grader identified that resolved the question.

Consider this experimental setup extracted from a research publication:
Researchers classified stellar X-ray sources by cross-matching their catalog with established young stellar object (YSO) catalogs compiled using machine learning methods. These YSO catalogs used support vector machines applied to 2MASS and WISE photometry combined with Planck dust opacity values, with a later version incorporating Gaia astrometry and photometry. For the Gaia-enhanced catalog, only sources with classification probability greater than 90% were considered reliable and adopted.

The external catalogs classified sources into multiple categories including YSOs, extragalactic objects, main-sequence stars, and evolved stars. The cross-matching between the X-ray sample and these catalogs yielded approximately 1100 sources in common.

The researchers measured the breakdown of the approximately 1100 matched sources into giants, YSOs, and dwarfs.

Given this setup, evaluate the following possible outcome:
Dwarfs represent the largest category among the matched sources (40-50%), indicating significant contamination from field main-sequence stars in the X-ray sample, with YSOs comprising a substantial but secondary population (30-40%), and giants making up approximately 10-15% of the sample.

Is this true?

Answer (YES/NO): NO